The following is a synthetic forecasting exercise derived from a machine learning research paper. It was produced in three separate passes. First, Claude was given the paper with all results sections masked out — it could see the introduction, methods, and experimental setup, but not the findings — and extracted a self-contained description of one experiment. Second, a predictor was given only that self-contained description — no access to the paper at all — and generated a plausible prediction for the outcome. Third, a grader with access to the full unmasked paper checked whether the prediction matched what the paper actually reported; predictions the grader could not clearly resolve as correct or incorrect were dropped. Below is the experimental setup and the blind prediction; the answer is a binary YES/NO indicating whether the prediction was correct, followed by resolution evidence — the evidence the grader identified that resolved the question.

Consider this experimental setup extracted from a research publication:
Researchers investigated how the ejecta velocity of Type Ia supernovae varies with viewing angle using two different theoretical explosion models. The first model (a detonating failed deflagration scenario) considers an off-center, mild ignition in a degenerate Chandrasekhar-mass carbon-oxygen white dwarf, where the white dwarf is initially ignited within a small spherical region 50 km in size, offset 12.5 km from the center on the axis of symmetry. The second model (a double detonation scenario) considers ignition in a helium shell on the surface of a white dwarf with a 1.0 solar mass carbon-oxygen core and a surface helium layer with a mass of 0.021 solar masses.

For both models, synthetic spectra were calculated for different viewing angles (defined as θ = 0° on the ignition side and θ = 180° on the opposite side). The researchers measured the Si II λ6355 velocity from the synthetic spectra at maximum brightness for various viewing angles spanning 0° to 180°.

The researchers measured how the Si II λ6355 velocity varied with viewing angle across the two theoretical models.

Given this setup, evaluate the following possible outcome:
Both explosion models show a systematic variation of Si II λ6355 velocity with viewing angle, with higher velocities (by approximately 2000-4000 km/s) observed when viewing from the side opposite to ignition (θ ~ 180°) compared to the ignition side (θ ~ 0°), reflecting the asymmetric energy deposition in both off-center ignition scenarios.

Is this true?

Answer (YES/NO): NO